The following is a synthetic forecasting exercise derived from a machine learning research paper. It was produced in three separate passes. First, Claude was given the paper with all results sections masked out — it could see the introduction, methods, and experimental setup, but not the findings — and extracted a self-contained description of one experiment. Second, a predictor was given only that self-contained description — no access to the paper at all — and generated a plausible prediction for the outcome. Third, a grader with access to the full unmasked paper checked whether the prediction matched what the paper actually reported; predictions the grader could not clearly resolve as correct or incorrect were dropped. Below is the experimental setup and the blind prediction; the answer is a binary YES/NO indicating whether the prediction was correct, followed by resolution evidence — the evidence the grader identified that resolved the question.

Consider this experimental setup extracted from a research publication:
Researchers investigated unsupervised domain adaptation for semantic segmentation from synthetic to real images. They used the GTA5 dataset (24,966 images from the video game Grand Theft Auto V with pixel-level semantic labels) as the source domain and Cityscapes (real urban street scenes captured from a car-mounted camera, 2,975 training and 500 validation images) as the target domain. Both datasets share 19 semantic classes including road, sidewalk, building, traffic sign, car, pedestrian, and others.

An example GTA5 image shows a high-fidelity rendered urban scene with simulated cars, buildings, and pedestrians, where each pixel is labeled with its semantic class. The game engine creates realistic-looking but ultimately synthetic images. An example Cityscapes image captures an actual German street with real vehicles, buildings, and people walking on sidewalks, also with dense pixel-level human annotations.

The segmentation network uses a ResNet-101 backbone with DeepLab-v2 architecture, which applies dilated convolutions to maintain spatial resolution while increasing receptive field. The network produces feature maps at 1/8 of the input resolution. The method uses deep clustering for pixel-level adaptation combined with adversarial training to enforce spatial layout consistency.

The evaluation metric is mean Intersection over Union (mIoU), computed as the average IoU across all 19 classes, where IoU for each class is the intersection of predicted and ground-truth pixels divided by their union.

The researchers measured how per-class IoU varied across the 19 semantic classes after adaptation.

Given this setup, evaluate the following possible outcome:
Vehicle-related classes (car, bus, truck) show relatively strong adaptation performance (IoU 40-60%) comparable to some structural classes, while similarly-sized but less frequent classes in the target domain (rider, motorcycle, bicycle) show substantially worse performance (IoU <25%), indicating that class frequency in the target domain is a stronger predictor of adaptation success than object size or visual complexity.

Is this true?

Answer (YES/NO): NO